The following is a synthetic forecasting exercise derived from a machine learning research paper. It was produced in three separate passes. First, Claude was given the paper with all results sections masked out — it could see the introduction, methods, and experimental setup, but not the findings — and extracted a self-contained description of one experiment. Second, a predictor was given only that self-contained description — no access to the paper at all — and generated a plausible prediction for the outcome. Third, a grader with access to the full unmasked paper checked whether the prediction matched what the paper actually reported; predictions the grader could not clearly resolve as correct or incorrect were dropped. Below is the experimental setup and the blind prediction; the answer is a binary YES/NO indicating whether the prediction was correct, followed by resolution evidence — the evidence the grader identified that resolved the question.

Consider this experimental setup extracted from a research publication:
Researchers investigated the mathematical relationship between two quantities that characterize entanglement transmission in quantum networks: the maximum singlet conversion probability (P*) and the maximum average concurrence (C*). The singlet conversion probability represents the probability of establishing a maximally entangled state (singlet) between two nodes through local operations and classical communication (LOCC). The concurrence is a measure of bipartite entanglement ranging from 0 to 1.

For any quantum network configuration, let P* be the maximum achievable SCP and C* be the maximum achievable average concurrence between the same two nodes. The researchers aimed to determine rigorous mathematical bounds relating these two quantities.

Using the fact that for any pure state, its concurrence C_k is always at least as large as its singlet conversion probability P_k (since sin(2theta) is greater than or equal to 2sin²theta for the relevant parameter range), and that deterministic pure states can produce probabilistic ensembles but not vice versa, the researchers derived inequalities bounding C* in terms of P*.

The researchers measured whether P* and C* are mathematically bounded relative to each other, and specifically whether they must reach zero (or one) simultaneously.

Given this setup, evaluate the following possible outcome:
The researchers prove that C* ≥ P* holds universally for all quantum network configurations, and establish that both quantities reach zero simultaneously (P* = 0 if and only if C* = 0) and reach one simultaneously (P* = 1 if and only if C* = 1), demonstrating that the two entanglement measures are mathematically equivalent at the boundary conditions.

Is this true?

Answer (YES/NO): YES